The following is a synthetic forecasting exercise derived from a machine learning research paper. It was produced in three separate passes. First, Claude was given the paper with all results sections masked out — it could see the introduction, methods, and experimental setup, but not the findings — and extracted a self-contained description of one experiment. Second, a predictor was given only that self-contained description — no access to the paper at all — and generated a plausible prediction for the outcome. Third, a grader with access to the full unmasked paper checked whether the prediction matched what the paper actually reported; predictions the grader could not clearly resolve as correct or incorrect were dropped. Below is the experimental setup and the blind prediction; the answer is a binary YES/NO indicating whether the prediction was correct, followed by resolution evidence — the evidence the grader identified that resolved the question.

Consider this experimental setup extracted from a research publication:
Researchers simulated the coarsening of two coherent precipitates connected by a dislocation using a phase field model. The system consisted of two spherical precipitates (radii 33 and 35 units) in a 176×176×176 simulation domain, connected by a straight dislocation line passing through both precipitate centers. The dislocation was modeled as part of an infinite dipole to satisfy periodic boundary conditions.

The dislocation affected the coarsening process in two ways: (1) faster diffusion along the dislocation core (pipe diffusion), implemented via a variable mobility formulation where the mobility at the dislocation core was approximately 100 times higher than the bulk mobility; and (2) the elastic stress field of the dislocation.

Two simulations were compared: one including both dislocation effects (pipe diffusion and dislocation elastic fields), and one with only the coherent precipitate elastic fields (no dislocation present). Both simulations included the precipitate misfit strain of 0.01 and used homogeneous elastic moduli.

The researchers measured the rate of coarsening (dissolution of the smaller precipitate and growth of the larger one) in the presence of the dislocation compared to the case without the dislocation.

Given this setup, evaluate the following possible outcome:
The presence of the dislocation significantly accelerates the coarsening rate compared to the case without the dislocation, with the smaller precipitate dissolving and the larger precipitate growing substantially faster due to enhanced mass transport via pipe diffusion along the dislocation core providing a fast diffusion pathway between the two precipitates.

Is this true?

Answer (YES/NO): NO